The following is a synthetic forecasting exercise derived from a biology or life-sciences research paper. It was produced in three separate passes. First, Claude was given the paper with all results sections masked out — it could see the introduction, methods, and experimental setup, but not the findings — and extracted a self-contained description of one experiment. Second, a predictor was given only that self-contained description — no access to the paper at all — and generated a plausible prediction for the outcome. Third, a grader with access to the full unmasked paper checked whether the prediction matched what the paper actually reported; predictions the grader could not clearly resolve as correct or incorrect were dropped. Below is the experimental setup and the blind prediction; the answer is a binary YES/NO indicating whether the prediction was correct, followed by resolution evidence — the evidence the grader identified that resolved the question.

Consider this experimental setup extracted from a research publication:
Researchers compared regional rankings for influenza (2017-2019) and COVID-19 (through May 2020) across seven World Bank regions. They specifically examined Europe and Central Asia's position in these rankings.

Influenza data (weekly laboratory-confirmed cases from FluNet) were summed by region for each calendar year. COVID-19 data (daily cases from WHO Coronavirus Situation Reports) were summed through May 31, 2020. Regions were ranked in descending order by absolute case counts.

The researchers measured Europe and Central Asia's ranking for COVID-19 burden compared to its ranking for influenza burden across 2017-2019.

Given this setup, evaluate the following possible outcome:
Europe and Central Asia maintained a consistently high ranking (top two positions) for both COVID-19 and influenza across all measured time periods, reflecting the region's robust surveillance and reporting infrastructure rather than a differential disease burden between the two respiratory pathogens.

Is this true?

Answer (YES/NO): NO